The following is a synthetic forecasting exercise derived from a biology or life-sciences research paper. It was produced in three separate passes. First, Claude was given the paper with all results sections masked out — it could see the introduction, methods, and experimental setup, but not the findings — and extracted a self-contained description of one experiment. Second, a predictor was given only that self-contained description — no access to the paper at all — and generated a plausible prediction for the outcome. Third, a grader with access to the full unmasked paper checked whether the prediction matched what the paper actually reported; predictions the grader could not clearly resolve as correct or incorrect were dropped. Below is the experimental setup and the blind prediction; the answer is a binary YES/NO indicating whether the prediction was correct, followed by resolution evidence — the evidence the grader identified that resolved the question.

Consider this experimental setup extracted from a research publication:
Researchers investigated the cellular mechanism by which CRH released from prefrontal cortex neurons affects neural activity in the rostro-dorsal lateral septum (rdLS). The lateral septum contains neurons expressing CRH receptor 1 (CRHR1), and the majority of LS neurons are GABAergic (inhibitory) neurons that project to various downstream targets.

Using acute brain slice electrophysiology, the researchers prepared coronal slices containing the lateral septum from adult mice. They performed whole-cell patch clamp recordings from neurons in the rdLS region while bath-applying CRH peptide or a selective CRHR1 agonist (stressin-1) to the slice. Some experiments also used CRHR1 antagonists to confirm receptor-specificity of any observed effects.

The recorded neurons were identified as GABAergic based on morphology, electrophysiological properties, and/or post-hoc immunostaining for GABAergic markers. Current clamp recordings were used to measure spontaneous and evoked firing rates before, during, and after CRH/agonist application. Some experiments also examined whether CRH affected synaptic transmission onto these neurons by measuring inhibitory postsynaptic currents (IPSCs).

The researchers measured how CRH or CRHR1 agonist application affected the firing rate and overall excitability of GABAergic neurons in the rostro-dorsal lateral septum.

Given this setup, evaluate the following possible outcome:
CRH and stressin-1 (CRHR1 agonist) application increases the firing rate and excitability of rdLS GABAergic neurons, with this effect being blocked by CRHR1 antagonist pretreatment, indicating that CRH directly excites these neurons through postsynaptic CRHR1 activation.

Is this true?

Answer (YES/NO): NO